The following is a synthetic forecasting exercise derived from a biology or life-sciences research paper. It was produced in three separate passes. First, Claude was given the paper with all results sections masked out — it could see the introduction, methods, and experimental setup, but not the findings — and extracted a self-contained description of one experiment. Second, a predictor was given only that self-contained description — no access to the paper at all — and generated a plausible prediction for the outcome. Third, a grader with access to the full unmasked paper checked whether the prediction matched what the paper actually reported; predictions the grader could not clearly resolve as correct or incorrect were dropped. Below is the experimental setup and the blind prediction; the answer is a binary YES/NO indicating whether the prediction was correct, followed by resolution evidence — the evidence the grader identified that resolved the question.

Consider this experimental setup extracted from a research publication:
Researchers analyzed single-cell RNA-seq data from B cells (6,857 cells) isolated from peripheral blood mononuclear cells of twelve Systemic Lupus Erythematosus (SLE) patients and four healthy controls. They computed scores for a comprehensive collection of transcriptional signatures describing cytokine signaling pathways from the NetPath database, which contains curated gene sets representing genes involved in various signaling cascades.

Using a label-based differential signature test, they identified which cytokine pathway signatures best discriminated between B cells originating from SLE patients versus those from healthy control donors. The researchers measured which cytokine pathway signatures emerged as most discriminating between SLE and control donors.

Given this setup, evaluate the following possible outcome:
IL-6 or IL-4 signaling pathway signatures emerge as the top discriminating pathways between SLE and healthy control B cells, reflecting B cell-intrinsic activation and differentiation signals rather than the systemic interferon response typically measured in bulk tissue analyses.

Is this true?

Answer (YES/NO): NO